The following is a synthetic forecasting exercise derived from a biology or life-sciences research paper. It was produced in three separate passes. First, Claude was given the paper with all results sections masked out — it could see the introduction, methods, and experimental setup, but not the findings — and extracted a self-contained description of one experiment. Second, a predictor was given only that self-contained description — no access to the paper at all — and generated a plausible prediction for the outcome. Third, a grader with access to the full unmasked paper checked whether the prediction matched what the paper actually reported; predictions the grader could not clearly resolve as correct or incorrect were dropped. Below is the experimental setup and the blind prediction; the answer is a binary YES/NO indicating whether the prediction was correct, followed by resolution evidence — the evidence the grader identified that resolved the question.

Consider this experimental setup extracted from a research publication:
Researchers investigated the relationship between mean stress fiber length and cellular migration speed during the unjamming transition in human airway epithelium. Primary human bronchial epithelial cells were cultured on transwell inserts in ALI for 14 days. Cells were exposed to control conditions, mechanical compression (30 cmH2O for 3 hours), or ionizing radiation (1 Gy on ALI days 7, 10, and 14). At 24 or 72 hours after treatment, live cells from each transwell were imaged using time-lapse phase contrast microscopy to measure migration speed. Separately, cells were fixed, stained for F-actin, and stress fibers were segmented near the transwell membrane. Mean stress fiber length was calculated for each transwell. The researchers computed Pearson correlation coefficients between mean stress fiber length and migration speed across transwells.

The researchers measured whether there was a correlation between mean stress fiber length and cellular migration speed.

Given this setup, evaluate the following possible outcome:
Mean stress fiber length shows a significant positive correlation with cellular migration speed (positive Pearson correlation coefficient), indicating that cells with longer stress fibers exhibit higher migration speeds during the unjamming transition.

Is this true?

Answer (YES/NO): YES